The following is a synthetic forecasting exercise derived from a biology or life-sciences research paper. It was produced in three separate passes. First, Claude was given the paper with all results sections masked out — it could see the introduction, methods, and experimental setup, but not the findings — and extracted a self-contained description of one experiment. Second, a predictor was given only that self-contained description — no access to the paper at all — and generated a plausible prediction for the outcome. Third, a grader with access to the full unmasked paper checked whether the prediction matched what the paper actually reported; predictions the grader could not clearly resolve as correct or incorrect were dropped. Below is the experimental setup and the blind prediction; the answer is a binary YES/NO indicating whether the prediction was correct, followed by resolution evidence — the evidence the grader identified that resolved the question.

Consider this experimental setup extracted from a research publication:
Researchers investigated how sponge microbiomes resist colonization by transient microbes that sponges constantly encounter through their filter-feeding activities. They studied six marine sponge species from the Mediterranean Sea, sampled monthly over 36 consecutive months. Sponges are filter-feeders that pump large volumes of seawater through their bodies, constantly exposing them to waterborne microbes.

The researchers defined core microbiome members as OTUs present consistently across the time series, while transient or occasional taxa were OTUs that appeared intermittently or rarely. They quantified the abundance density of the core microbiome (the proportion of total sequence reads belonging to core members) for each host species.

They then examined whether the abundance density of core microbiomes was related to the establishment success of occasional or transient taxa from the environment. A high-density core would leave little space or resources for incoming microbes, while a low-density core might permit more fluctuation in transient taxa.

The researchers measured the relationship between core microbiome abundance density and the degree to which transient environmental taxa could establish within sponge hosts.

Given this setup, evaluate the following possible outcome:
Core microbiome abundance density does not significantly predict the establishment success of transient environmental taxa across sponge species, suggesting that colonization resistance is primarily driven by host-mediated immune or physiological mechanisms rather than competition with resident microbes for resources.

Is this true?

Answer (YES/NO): NO